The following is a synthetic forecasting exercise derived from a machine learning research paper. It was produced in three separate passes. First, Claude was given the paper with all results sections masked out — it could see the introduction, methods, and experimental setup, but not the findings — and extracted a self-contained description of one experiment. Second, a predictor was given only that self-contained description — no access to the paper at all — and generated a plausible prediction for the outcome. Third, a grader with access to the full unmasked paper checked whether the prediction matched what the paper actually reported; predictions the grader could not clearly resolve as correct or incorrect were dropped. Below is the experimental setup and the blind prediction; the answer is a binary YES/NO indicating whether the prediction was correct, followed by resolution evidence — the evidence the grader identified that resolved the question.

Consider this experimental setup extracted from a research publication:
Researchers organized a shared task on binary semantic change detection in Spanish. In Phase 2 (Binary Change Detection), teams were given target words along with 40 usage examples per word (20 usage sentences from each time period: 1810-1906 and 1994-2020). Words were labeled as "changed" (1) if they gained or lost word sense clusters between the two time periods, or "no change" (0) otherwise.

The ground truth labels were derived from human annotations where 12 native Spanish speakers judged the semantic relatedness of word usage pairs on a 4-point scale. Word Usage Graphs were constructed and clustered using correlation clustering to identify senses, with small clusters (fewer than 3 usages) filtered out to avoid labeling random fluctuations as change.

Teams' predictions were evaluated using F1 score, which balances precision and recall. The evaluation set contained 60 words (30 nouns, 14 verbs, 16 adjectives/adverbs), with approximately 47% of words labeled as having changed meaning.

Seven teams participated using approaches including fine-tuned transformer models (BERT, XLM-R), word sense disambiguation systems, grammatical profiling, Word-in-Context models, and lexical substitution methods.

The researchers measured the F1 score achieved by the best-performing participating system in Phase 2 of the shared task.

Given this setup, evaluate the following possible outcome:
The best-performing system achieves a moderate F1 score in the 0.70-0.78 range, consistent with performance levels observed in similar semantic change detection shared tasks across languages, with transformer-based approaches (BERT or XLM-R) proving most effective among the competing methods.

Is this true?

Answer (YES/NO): YES